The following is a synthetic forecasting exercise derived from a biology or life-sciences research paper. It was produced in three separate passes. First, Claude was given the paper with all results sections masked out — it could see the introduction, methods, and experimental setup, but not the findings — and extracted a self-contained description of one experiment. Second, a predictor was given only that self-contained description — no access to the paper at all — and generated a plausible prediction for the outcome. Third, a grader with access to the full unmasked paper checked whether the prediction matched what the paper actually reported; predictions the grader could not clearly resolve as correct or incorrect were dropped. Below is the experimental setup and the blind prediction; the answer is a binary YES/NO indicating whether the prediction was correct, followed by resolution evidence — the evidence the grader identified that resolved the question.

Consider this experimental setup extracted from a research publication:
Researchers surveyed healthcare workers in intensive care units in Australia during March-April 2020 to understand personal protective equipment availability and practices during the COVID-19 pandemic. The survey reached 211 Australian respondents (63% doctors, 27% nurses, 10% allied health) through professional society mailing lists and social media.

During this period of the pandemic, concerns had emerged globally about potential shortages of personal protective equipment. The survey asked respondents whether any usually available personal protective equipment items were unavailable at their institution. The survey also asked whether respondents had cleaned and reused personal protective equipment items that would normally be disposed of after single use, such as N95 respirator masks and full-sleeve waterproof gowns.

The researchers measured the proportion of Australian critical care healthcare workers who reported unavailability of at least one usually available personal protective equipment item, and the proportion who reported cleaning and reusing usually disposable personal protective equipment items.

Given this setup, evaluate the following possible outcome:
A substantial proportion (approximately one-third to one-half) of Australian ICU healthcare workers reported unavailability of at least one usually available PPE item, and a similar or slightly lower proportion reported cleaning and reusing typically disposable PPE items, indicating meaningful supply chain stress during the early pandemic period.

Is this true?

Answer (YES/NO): NO